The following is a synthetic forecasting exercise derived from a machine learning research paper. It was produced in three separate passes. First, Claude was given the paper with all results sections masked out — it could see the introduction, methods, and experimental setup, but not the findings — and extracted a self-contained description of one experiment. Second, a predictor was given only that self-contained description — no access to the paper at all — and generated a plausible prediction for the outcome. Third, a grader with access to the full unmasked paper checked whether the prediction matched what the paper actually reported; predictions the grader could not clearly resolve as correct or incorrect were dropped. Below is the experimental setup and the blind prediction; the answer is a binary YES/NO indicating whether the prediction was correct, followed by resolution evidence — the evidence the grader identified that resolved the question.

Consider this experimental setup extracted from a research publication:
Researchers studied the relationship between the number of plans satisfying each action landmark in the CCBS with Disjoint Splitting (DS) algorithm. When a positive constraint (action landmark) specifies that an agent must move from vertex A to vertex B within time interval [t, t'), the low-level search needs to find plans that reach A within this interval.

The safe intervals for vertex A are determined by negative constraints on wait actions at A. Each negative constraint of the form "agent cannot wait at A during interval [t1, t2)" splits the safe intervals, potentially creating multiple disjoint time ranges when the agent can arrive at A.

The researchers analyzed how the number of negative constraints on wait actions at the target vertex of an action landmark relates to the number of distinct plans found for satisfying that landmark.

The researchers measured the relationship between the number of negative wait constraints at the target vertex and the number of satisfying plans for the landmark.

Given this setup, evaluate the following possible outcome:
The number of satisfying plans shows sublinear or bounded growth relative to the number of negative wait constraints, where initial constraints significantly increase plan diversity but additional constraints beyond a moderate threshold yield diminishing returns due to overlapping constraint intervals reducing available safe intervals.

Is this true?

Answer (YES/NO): NO